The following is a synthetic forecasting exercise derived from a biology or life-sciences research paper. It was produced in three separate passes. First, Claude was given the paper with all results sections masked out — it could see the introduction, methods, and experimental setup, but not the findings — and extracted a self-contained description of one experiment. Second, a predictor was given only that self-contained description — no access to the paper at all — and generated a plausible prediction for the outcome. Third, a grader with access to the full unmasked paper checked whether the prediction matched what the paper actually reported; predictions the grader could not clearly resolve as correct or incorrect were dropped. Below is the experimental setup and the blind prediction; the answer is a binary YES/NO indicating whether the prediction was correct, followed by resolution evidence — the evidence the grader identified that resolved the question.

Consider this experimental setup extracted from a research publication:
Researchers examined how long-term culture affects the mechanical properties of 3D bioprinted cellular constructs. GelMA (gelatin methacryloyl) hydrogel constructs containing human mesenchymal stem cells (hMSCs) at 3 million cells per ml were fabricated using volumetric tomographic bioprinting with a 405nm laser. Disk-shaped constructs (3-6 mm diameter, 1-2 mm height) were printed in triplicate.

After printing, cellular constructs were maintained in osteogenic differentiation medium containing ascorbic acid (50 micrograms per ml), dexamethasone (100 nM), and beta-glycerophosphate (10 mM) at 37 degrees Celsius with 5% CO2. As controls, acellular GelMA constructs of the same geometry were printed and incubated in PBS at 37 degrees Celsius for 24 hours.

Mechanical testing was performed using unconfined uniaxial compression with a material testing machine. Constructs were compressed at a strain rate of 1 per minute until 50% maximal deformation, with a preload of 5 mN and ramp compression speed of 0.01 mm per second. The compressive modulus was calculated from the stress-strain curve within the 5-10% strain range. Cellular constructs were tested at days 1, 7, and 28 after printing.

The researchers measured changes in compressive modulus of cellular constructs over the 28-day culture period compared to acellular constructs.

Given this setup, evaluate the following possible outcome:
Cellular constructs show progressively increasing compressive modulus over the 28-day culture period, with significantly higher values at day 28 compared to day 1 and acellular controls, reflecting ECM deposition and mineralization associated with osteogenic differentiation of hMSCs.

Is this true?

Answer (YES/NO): YES